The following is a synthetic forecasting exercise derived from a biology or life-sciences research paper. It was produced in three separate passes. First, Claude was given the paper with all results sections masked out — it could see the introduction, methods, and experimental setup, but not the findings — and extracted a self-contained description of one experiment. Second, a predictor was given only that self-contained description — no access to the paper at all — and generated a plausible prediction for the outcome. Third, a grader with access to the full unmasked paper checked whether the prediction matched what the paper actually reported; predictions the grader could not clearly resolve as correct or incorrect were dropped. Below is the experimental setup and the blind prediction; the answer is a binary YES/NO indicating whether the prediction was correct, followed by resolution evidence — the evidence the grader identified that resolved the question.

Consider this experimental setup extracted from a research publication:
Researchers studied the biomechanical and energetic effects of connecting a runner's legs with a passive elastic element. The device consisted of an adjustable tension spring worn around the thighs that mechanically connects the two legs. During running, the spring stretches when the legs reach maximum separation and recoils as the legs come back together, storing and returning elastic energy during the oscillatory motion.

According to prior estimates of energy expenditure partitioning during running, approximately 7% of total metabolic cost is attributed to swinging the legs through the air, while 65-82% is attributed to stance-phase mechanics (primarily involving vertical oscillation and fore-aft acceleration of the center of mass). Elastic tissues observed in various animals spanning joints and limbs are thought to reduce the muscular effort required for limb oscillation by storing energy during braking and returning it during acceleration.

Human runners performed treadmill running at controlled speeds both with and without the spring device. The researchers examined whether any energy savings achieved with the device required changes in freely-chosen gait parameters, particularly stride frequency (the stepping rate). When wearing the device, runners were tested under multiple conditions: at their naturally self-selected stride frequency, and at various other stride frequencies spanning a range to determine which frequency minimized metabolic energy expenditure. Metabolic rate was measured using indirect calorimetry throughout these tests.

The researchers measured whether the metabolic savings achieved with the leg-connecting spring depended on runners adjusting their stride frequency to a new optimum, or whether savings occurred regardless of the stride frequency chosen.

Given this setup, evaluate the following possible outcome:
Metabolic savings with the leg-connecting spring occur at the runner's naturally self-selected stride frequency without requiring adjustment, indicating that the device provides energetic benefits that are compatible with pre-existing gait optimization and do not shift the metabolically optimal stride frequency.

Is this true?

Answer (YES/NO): NO